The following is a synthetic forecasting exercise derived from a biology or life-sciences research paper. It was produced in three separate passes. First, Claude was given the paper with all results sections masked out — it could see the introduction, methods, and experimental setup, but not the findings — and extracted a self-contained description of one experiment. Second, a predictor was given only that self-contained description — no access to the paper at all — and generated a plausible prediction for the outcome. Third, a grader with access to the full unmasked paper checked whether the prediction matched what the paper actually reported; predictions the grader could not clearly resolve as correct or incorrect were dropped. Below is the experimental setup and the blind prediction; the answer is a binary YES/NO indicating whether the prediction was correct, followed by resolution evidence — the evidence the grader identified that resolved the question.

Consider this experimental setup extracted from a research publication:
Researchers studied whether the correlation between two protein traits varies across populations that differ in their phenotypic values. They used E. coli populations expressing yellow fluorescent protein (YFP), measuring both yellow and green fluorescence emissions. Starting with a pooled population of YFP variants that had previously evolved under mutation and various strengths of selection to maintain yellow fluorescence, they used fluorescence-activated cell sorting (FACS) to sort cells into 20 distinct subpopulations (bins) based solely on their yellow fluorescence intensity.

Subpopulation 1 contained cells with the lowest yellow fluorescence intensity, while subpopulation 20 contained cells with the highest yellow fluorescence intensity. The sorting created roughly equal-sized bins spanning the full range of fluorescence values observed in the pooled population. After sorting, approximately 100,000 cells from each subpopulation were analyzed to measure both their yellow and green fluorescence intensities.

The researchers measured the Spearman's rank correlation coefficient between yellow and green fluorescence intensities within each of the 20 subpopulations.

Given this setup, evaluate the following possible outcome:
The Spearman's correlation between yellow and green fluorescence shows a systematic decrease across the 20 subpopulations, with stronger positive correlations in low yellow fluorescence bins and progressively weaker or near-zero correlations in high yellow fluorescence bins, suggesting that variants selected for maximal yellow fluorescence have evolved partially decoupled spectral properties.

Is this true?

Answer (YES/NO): NO